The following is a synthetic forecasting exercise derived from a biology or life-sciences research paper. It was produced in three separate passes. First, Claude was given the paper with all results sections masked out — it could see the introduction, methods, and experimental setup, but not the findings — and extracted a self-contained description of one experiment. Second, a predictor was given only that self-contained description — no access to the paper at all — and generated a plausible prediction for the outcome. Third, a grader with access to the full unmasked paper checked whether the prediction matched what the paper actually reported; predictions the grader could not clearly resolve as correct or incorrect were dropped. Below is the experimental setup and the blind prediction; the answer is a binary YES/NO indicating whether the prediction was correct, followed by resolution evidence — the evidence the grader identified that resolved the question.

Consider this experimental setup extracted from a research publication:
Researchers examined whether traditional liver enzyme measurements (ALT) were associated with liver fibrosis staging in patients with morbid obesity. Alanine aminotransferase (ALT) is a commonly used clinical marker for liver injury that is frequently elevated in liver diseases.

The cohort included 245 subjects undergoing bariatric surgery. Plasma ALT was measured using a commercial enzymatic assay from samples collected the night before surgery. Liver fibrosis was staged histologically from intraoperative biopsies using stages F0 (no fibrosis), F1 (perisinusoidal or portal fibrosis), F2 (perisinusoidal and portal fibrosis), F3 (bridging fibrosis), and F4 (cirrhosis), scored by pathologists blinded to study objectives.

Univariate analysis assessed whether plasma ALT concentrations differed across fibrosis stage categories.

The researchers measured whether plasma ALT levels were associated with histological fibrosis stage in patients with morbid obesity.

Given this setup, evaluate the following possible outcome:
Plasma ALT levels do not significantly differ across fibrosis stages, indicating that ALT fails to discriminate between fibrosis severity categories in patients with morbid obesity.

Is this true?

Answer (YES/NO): NO